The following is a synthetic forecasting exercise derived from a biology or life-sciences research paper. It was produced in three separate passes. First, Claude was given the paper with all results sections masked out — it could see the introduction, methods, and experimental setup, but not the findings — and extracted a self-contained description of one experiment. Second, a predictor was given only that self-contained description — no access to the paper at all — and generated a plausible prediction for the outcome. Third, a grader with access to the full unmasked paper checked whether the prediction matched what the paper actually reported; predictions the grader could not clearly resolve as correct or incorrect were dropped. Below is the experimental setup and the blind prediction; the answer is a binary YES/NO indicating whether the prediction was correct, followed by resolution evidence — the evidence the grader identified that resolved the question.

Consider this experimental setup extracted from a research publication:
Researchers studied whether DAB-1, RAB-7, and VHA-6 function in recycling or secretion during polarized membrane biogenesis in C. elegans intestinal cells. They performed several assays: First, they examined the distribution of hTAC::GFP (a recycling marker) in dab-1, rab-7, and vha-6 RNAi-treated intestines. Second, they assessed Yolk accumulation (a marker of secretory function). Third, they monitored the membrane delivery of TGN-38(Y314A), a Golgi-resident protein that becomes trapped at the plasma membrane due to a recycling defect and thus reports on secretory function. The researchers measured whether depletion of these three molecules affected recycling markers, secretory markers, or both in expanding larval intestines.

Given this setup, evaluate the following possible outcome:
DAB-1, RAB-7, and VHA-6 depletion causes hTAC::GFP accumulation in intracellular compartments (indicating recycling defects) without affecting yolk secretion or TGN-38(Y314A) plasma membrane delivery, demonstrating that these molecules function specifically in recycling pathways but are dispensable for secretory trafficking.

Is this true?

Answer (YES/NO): YES